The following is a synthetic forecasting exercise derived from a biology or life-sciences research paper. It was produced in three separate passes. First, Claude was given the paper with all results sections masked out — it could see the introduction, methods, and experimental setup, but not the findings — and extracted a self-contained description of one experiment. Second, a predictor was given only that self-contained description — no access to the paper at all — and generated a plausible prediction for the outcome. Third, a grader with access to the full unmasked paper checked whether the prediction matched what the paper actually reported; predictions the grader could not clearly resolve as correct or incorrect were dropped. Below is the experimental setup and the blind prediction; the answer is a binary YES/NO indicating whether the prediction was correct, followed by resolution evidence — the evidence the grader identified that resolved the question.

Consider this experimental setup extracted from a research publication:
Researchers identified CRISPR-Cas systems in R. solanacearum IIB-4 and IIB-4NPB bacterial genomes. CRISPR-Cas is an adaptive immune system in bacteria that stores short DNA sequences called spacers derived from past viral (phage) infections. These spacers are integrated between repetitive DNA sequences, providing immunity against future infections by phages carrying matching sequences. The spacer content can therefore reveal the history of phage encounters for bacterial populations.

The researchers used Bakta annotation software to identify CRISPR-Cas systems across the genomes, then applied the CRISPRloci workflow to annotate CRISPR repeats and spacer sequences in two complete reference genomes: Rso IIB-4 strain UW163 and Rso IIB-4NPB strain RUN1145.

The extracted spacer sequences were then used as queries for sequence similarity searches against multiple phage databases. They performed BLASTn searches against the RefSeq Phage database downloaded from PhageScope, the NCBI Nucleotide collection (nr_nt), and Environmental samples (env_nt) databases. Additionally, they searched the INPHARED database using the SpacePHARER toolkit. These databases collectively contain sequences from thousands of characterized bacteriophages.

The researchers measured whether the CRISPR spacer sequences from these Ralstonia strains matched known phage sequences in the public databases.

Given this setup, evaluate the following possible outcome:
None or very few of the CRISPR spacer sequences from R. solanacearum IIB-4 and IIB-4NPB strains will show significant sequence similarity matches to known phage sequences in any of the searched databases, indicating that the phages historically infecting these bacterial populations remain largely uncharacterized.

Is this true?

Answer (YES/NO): NO